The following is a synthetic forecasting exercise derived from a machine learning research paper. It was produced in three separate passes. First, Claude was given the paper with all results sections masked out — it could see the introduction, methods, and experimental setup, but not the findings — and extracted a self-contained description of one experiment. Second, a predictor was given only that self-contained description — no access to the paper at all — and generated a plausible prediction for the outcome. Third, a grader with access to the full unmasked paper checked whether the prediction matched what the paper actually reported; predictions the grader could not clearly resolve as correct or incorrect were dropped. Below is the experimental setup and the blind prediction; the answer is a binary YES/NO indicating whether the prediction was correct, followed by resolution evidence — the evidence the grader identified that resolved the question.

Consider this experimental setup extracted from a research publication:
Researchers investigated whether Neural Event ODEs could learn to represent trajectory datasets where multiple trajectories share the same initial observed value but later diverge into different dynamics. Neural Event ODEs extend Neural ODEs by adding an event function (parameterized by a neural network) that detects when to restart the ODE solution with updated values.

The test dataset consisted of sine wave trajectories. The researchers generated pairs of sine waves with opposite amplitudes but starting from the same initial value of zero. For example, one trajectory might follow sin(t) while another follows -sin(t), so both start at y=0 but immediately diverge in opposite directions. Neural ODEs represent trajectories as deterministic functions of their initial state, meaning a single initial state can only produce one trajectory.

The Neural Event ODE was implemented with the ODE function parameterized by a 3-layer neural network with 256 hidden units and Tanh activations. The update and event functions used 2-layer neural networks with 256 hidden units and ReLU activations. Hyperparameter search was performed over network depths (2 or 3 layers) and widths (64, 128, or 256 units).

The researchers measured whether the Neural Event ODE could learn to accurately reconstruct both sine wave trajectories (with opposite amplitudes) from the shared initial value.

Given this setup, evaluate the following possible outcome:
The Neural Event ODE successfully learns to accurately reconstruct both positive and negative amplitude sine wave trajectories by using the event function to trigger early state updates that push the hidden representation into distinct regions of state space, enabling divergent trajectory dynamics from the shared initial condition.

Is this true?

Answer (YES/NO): NO